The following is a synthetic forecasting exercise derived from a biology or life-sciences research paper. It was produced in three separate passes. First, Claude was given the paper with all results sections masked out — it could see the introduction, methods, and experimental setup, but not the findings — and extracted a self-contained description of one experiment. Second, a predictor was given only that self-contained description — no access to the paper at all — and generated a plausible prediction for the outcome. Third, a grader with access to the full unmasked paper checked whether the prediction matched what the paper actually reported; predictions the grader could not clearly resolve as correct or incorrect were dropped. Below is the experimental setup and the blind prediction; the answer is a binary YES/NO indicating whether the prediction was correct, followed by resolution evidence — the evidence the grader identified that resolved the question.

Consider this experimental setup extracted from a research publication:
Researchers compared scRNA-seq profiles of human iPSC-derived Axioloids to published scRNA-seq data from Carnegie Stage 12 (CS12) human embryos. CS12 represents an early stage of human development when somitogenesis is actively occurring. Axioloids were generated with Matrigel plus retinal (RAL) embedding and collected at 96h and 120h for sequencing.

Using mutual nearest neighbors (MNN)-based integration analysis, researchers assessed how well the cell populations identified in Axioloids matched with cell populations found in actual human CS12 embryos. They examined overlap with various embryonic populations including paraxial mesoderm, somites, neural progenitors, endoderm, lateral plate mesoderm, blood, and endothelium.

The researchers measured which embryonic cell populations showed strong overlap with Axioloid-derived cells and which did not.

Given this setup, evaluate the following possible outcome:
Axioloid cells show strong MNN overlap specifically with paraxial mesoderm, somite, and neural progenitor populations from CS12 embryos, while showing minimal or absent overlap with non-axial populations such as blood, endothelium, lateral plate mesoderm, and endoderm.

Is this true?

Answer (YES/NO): NO